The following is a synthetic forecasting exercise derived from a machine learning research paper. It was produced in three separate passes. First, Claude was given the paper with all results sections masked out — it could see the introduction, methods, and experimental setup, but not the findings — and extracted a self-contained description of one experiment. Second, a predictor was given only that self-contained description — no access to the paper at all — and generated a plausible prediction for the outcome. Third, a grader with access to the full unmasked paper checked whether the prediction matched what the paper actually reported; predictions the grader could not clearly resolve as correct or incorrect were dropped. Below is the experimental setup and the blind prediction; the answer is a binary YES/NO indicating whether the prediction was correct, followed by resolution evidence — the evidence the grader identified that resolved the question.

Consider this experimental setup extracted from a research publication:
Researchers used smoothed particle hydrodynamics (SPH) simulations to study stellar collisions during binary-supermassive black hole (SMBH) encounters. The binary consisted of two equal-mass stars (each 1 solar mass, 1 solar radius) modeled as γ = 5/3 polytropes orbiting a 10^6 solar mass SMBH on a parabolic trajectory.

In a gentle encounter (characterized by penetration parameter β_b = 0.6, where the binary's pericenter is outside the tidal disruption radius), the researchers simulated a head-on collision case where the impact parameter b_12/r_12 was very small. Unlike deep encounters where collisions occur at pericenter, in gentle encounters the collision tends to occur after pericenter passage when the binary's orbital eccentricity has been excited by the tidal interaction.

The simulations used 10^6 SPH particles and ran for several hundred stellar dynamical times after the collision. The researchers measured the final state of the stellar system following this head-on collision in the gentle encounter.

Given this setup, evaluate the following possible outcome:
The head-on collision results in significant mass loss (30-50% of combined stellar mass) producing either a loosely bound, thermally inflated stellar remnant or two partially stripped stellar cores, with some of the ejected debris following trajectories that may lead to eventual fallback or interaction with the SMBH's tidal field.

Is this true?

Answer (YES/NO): NO